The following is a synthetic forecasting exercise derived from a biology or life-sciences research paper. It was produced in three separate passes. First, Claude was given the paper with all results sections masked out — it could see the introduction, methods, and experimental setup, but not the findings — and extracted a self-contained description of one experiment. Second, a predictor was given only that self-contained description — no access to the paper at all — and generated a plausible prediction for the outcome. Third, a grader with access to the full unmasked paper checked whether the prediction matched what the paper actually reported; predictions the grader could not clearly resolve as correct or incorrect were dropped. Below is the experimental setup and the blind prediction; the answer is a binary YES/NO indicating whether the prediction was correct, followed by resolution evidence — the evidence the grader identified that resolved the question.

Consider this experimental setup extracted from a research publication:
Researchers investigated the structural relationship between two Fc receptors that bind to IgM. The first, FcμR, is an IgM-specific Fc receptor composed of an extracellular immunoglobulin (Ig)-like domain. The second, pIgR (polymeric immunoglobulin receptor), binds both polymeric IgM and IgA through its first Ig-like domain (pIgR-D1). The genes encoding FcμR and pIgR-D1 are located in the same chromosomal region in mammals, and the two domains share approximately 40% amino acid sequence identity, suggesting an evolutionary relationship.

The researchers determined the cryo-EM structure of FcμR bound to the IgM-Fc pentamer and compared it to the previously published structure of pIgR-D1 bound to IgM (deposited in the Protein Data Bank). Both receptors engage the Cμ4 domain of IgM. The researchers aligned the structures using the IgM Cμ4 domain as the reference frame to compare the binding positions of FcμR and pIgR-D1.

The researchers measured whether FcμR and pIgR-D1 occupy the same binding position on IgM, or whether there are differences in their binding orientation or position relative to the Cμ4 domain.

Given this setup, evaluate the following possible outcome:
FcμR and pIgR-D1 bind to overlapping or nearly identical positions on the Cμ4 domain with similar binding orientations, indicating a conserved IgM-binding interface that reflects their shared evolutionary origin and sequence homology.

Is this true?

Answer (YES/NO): NO